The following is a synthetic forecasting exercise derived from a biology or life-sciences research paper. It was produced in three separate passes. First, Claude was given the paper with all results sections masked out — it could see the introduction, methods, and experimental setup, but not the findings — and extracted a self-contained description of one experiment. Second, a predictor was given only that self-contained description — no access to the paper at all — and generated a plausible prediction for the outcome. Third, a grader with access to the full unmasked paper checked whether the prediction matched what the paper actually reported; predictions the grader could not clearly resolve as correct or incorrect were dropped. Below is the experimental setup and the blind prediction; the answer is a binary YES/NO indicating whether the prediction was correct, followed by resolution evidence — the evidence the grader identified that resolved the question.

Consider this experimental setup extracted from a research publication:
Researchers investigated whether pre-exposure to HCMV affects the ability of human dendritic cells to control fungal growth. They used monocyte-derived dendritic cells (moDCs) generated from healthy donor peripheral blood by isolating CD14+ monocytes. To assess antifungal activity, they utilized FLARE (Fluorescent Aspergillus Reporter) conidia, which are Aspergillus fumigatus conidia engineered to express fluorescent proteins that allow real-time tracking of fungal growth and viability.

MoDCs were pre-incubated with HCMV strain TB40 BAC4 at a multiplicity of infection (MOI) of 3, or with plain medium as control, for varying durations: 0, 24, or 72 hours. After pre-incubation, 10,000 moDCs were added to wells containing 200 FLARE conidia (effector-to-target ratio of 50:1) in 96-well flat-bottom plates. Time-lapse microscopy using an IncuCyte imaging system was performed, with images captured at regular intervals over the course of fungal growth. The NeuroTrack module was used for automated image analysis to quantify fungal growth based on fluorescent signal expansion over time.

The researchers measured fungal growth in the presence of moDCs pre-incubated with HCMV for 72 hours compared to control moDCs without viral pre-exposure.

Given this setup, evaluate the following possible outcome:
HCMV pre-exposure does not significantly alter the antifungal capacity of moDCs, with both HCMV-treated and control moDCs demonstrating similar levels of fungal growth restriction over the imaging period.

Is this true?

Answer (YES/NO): NO